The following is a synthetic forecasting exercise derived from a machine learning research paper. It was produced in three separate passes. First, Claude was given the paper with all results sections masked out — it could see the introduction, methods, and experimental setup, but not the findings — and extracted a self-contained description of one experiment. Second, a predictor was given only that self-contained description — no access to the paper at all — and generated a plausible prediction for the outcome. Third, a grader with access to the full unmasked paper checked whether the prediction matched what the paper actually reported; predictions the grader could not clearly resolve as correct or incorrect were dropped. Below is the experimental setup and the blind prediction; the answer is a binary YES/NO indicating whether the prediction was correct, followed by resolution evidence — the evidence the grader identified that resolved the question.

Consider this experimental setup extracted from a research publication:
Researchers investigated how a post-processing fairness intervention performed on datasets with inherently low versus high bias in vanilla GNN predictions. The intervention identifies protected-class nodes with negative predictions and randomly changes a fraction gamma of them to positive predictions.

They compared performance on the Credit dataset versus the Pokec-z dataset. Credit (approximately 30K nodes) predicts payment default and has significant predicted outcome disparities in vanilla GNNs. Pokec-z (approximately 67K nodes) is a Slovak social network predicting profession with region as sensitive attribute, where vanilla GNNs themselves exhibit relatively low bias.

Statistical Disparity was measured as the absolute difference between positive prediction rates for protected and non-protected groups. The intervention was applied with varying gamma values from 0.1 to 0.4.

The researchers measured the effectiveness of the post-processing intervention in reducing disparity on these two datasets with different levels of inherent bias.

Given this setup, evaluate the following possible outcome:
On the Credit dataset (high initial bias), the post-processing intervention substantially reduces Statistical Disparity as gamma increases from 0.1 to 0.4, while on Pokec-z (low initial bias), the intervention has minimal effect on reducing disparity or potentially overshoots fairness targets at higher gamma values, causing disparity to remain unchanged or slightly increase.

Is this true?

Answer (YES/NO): NO